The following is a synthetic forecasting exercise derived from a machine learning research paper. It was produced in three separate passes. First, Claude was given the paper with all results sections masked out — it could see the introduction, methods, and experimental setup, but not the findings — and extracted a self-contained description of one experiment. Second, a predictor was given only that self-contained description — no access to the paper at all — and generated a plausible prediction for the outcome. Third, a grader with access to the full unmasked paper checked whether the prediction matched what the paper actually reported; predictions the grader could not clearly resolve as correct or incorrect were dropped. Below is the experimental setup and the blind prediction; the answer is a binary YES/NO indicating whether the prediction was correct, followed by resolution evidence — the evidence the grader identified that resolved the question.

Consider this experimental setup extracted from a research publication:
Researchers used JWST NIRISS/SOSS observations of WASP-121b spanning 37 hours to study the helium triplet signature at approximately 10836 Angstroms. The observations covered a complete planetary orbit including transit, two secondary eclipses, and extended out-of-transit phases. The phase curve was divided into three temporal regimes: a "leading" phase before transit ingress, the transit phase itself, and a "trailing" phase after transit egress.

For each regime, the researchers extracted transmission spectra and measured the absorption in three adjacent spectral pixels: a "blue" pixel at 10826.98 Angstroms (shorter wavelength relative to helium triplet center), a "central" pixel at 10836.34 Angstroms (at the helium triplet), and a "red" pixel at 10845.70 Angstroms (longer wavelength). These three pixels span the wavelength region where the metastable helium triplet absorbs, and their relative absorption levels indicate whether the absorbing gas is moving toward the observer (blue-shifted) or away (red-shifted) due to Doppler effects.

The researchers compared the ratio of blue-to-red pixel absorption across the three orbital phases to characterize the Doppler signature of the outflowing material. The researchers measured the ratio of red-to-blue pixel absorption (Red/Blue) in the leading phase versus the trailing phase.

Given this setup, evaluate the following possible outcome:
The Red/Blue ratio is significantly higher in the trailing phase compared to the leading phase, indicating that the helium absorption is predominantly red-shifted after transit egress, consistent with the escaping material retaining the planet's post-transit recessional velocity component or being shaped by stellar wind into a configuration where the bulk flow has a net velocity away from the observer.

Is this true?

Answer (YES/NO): NO